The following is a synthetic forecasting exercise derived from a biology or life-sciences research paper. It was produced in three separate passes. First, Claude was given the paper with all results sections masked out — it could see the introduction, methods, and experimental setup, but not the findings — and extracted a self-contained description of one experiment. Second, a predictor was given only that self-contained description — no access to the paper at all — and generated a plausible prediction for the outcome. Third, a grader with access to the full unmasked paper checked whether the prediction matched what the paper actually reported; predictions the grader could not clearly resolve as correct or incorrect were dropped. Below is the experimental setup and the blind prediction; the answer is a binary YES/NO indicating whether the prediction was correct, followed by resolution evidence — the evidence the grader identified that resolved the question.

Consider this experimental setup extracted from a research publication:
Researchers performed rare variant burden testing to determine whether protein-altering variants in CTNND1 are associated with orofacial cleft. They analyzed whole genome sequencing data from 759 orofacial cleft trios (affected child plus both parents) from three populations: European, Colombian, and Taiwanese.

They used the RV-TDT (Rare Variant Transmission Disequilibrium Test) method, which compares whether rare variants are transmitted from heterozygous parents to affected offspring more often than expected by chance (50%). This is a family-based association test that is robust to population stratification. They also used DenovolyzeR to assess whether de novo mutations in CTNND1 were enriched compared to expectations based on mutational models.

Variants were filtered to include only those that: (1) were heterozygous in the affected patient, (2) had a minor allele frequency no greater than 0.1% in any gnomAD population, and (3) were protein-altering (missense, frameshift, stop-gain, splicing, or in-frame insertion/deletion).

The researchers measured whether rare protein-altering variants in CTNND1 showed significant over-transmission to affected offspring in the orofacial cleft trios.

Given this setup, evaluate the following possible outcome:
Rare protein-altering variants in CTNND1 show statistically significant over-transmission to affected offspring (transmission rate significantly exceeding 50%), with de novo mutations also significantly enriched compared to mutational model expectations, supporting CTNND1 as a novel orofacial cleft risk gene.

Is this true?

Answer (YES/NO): NO